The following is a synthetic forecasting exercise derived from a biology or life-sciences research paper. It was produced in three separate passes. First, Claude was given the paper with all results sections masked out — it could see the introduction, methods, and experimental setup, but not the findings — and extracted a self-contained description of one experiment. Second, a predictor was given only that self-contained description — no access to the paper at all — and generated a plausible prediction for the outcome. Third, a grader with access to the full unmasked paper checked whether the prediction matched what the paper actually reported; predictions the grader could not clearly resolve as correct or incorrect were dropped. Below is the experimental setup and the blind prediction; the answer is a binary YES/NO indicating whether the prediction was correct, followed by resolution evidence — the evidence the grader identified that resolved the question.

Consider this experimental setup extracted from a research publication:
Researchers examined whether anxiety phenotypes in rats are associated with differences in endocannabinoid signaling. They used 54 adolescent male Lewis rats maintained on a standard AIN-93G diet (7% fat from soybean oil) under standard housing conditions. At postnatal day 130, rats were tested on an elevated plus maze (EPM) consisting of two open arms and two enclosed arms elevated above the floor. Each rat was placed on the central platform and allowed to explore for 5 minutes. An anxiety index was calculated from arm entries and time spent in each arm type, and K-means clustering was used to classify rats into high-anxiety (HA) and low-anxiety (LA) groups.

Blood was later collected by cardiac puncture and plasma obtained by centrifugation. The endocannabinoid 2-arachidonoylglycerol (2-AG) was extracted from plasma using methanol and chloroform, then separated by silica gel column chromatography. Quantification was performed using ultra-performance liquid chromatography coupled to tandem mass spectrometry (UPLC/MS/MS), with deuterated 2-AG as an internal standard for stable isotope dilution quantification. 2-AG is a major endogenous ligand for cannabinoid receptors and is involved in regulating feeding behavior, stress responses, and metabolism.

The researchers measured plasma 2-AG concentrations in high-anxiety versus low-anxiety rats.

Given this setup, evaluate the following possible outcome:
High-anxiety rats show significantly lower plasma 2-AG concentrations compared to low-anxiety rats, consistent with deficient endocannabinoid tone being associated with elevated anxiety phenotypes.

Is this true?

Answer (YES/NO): NO